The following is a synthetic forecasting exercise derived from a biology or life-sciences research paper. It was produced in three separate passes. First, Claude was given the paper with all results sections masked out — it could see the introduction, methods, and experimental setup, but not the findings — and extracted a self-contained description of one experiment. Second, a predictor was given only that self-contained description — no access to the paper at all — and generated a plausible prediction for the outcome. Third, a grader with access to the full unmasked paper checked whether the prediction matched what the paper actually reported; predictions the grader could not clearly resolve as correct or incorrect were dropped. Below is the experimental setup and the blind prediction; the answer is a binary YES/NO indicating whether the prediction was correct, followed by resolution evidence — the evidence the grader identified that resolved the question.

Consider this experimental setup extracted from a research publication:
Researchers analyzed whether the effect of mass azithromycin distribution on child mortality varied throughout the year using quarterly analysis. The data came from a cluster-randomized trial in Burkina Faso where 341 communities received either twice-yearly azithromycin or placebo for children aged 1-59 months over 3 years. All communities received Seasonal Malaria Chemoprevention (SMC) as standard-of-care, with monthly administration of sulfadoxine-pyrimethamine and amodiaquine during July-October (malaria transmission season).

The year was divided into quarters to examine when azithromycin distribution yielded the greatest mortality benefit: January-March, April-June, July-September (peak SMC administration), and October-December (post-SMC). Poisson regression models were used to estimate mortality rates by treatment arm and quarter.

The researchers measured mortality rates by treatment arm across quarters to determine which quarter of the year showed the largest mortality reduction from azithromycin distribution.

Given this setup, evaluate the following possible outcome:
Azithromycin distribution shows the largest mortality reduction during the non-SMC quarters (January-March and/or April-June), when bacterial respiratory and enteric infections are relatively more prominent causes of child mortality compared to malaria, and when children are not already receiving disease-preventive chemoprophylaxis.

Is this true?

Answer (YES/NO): NO